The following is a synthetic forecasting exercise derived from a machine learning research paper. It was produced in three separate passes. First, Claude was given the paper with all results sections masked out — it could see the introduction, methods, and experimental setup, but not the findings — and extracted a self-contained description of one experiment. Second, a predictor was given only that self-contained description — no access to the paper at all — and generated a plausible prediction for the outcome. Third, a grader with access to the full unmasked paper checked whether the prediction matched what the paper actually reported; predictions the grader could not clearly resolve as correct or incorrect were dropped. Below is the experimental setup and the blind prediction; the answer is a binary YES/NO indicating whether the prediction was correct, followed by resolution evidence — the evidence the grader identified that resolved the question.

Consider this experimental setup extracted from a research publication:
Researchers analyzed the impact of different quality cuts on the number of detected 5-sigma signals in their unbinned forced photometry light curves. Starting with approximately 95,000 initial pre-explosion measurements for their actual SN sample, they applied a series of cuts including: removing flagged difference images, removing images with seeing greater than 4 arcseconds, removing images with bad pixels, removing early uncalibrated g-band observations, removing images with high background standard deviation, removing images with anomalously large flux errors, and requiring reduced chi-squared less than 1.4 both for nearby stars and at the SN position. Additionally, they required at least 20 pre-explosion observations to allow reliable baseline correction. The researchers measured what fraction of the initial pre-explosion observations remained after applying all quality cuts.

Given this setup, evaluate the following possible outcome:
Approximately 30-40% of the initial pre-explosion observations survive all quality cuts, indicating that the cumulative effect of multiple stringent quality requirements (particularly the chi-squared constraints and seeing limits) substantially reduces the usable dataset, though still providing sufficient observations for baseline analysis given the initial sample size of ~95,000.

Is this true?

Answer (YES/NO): NO